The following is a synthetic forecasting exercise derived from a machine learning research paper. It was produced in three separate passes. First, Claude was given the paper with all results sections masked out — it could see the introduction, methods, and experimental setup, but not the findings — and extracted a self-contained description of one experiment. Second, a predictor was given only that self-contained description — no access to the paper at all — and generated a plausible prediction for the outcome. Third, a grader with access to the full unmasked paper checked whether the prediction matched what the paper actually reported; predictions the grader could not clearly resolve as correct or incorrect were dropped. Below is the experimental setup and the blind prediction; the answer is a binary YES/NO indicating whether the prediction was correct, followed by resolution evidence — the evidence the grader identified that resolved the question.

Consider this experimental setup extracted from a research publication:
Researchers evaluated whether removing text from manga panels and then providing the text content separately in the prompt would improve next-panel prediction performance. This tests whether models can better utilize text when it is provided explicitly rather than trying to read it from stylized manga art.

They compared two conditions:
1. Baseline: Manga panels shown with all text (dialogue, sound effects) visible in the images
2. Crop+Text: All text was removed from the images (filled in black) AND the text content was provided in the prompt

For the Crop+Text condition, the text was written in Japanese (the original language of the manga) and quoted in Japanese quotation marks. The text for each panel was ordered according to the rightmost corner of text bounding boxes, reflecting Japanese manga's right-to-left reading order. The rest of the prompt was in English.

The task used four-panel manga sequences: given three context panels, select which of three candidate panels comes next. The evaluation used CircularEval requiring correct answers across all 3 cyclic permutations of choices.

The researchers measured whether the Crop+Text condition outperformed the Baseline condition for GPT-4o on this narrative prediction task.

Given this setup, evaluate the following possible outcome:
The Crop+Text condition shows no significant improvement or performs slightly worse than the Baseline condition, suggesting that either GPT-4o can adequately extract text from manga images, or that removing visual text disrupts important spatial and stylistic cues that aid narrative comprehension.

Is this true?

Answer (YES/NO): NO